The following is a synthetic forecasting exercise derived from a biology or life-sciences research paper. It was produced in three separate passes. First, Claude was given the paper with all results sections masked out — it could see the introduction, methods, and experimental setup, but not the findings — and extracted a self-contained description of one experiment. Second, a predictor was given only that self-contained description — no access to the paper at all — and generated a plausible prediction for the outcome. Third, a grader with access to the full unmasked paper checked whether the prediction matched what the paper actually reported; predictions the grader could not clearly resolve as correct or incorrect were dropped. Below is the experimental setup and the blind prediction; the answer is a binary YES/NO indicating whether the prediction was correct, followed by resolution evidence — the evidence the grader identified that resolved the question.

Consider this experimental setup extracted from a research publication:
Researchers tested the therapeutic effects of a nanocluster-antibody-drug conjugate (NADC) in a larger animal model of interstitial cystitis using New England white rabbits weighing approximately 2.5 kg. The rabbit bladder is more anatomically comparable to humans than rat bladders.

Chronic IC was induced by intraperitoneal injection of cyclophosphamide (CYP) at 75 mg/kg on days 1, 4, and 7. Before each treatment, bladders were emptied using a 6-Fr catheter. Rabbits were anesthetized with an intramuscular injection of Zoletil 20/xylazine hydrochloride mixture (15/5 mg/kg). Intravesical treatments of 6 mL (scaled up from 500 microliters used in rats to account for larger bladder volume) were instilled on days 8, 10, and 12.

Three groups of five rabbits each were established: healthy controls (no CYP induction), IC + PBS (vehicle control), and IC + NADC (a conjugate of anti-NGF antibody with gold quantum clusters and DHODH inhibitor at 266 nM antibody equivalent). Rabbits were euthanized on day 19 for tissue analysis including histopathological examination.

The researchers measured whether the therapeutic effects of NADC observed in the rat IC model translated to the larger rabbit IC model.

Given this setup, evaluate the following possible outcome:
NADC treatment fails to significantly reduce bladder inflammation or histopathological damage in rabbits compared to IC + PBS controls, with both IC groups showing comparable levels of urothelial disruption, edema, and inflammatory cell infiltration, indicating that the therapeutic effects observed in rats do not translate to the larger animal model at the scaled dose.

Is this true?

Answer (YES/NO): NO